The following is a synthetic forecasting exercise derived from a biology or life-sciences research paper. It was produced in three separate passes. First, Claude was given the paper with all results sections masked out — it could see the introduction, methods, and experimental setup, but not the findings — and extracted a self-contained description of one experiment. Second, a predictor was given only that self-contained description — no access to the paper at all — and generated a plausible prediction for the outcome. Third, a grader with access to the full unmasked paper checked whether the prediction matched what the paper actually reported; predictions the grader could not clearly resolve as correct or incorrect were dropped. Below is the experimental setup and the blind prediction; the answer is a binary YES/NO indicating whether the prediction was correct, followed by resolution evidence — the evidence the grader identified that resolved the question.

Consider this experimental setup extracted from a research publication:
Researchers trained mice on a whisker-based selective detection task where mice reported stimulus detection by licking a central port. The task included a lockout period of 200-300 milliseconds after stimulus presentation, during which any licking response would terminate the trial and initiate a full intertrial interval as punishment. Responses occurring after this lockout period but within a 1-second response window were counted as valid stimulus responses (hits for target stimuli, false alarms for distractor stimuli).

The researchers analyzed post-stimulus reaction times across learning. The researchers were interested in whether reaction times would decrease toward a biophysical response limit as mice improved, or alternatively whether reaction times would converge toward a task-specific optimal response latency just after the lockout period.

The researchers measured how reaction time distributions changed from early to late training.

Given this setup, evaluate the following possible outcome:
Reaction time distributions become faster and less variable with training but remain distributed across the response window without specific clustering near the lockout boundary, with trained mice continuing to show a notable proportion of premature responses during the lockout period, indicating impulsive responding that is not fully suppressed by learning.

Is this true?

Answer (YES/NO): NO